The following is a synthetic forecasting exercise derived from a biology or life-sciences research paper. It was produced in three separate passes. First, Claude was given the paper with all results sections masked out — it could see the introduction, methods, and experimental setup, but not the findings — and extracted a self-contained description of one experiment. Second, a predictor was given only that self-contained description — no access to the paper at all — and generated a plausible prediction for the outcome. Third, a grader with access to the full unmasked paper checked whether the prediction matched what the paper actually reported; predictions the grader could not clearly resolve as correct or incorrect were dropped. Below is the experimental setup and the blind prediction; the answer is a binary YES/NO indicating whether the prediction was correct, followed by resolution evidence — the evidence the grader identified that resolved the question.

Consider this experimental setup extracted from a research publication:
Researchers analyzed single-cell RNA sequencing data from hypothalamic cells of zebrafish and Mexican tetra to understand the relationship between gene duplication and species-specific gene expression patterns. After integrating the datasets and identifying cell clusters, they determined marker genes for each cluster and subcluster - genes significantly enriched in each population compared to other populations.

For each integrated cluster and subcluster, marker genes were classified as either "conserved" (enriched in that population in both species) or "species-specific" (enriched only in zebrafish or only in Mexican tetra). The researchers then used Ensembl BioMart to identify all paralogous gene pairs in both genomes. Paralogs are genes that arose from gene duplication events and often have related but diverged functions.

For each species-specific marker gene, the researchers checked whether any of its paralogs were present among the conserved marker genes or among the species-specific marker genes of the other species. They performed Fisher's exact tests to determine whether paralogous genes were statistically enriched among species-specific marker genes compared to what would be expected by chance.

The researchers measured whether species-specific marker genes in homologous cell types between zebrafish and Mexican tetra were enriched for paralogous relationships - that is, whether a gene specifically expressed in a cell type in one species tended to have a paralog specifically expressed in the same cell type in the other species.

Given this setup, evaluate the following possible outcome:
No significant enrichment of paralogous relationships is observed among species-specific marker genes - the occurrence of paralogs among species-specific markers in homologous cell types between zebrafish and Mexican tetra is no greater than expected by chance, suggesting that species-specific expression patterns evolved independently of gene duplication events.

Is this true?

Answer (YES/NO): NO